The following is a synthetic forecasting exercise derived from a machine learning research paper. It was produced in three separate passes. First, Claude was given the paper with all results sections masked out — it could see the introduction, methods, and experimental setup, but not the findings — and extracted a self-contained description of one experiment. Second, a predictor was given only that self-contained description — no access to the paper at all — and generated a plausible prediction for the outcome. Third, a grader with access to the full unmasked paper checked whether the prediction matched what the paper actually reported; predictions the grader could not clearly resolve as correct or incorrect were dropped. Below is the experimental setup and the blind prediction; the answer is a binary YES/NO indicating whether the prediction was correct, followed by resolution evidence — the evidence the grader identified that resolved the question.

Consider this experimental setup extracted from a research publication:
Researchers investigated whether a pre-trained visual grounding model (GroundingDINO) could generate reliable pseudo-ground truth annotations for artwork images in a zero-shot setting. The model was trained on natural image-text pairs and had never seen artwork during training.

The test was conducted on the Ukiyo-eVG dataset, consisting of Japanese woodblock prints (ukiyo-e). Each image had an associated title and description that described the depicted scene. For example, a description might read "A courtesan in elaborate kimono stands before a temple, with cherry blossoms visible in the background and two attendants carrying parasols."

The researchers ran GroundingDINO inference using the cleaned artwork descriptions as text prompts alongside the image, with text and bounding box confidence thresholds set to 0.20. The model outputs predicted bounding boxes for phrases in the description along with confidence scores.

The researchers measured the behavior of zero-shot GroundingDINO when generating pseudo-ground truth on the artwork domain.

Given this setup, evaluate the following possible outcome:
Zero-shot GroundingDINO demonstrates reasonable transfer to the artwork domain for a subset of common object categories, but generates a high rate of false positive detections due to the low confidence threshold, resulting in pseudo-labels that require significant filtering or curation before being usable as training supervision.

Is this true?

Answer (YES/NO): NO